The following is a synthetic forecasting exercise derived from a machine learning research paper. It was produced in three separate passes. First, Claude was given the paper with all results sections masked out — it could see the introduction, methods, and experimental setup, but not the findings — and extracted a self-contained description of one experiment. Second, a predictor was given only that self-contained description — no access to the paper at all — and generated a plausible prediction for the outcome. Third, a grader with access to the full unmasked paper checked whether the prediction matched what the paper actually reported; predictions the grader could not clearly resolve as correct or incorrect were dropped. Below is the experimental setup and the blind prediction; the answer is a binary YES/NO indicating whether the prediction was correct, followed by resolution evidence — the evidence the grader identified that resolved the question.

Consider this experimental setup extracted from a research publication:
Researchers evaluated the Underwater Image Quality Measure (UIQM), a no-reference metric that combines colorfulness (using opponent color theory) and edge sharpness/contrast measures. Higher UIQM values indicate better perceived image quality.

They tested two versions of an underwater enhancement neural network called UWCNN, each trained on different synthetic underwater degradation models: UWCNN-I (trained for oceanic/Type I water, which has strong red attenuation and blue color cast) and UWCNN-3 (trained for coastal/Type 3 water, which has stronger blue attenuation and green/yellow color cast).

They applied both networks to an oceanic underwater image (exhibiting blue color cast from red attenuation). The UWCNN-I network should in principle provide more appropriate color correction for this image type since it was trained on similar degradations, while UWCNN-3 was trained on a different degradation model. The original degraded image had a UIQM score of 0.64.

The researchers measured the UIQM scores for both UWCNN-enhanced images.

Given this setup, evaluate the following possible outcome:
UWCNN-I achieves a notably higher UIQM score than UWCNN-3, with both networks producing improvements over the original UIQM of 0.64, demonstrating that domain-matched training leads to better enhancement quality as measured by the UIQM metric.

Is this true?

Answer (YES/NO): NO